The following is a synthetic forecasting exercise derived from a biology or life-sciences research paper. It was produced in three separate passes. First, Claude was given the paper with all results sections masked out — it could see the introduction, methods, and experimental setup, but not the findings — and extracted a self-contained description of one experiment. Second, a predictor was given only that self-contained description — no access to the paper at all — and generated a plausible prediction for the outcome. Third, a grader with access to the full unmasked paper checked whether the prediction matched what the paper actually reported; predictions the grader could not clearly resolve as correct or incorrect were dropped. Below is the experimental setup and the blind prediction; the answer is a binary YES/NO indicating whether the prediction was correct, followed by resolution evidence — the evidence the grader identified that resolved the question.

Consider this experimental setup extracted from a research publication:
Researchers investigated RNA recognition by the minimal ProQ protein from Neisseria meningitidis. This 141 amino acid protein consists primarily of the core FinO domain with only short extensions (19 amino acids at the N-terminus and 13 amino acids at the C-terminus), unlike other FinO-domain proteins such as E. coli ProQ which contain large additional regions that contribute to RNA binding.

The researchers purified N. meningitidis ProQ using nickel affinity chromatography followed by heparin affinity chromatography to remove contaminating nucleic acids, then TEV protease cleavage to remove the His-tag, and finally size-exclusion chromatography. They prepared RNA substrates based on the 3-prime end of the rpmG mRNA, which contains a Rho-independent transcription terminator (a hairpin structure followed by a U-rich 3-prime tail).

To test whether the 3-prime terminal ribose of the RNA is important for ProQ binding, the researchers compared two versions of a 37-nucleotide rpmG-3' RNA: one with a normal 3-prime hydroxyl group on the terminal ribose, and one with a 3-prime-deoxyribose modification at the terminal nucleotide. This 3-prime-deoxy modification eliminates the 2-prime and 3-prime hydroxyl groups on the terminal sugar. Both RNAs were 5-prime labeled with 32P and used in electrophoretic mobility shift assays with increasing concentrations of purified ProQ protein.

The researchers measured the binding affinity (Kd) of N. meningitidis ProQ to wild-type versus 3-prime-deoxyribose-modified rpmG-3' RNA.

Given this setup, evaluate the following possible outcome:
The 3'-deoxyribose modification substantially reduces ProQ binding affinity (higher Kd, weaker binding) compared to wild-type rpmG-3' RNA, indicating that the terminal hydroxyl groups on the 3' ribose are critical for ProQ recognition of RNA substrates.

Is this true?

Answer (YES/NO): YES